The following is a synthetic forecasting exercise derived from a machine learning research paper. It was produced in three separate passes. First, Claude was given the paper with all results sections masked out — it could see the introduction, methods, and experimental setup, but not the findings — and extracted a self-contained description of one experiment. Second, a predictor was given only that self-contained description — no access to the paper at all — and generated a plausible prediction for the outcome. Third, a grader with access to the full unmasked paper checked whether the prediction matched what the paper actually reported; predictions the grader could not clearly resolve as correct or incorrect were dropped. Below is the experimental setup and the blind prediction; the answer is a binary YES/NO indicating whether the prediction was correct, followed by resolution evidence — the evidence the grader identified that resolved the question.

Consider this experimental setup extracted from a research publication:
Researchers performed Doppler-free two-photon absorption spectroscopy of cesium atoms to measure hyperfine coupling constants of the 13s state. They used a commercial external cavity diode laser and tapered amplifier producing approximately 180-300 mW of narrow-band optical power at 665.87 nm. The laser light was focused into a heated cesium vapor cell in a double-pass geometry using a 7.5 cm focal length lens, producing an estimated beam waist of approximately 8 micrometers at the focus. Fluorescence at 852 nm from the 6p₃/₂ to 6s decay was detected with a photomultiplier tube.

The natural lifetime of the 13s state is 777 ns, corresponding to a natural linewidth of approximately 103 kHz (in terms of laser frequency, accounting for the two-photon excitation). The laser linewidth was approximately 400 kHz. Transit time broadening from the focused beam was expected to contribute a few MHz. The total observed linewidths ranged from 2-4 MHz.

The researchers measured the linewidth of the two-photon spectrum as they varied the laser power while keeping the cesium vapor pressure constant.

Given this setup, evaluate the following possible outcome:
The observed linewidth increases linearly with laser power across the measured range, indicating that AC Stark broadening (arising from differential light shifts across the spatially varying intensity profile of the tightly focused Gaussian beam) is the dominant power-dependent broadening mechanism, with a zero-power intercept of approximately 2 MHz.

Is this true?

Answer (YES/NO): NO